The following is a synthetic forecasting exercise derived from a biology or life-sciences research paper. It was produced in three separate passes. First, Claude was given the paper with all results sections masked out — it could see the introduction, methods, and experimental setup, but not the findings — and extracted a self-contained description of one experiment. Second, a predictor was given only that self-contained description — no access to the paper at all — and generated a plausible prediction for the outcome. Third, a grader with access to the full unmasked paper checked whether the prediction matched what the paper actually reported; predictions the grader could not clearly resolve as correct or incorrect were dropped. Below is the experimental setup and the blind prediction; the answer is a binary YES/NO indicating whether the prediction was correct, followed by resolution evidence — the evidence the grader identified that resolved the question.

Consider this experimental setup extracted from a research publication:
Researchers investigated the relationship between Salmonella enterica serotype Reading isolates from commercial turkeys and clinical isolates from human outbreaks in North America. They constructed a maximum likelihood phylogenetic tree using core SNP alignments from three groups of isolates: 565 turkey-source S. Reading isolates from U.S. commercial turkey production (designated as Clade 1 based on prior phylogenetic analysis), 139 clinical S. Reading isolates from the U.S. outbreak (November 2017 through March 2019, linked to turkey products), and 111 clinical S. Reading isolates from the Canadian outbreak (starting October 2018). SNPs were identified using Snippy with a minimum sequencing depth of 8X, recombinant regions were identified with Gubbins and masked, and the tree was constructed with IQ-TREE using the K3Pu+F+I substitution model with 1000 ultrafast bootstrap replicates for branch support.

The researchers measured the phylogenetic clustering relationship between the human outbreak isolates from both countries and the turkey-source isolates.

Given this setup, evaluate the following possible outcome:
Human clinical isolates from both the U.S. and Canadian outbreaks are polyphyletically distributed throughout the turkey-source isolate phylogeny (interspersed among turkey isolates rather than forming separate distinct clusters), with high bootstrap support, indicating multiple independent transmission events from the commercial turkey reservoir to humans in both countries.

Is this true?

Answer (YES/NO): YES